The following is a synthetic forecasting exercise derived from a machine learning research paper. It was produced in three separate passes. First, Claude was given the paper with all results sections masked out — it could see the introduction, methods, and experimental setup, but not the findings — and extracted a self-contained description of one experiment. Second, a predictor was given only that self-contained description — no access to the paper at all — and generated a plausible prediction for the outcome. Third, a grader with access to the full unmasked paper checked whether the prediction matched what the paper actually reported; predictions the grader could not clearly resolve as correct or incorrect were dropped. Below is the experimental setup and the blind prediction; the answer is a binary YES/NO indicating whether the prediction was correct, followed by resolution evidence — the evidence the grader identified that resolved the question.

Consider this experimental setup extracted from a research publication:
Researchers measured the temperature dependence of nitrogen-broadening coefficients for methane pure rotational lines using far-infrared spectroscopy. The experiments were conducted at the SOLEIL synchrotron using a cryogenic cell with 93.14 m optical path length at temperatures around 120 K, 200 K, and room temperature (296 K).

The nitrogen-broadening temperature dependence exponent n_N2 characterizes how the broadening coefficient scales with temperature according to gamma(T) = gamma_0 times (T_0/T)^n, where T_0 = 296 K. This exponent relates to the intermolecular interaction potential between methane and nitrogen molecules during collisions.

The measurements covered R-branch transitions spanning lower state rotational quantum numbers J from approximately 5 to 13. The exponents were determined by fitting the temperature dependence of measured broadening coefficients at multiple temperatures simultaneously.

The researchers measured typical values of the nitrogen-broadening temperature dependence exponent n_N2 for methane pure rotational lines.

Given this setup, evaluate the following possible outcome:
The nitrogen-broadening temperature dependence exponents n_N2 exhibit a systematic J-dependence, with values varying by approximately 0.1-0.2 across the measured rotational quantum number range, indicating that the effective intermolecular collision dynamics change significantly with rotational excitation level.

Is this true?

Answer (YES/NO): NO